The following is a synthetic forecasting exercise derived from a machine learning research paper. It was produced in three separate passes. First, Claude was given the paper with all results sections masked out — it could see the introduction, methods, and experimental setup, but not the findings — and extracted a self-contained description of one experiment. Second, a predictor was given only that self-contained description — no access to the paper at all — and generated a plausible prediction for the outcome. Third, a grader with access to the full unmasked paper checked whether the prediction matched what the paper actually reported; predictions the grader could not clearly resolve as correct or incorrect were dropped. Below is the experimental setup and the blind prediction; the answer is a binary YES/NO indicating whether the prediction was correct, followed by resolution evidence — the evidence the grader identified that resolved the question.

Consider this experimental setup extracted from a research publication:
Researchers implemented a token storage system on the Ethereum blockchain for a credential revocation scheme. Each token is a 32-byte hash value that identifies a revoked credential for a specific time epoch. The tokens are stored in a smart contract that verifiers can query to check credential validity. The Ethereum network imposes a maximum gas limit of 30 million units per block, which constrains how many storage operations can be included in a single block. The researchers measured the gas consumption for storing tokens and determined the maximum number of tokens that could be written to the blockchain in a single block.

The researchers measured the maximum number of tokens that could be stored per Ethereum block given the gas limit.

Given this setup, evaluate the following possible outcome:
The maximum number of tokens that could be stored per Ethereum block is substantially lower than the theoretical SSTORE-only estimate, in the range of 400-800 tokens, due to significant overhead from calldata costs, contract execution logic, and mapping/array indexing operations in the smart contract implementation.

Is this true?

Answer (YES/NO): NO